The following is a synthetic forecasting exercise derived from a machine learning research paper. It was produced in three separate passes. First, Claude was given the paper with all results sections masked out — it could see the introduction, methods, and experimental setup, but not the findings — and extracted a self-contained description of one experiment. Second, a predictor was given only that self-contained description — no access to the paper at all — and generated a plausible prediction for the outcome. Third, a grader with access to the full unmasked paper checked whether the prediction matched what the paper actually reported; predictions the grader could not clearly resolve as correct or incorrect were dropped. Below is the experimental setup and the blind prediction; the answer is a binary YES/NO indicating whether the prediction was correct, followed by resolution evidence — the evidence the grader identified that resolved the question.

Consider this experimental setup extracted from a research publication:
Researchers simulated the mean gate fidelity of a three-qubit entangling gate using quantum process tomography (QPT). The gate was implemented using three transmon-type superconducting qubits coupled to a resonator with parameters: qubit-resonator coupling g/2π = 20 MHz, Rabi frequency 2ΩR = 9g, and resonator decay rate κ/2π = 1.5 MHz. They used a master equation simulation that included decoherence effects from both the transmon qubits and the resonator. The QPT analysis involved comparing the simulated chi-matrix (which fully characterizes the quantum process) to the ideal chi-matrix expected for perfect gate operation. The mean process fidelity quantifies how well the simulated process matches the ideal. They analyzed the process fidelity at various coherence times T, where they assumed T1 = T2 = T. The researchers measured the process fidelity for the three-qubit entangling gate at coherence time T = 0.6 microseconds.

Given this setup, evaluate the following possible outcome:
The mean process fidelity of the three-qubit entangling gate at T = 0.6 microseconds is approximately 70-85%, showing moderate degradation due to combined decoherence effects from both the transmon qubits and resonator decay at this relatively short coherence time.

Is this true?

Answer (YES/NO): NO